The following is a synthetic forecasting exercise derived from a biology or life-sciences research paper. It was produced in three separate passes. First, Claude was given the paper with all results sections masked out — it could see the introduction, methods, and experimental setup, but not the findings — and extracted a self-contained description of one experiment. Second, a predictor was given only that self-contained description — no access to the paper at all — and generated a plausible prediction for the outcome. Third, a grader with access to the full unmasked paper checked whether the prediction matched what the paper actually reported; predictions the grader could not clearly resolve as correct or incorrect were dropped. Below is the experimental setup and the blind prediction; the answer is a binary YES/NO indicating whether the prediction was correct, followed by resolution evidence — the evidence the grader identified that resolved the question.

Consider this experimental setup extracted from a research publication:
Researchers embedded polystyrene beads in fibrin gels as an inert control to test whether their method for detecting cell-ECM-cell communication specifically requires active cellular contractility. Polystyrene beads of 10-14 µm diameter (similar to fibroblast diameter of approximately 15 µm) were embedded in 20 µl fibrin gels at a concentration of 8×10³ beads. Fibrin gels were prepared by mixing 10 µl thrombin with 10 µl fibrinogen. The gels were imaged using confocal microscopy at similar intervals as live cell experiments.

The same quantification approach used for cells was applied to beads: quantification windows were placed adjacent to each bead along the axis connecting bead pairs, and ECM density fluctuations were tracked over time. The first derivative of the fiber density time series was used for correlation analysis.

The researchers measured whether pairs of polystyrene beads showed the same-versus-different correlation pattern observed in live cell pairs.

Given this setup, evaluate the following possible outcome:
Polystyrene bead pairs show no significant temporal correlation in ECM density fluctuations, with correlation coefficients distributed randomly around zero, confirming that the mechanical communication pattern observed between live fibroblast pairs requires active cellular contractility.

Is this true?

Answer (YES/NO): NO